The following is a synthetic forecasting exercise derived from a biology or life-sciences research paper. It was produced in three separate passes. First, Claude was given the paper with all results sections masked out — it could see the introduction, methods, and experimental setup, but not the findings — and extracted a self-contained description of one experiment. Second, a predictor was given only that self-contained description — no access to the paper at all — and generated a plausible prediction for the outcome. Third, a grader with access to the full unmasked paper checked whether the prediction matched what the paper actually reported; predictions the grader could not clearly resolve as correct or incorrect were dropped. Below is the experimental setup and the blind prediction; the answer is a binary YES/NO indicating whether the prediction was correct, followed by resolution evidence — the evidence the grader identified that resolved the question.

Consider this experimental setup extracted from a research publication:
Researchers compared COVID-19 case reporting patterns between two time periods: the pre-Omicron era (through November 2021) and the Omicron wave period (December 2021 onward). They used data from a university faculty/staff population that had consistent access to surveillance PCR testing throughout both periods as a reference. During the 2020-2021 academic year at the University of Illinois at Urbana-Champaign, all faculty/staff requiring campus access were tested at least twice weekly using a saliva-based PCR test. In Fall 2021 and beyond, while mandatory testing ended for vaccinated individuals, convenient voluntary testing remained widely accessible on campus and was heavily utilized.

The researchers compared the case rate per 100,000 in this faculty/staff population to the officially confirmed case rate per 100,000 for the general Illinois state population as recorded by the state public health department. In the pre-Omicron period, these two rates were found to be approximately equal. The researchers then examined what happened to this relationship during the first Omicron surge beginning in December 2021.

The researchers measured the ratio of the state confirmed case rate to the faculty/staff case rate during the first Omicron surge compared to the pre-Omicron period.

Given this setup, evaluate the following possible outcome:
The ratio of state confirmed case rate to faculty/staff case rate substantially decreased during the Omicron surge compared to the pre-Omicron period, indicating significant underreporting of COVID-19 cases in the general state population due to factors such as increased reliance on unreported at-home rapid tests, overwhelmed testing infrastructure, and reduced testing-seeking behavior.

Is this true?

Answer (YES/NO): YES